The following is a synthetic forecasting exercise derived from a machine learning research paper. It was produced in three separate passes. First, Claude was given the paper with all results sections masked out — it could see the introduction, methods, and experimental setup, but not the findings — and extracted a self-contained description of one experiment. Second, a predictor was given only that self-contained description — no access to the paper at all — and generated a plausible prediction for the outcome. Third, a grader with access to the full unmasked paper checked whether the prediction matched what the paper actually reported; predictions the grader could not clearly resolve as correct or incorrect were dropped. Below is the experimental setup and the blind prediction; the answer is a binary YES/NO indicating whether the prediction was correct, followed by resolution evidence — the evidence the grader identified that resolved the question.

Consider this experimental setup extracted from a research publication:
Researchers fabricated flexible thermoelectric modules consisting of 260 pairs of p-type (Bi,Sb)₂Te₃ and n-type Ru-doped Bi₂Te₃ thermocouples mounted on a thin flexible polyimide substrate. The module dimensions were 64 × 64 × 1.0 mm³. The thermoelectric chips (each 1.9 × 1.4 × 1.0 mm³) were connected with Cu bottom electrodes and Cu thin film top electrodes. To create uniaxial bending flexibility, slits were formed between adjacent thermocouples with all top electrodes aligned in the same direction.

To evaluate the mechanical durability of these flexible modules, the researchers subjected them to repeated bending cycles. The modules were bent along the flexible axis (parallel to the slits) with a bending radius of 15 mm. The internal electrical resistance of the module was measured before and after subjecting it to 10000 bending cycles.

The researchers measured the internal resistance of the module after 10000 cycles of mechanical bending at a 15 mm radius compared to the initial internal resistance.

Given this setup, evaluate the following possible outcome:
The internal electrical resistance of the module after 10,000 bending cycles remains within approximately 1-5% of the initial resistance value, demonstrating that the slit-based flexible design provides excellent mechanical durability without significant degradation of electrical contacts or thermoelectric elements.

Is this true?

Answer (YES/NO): YES